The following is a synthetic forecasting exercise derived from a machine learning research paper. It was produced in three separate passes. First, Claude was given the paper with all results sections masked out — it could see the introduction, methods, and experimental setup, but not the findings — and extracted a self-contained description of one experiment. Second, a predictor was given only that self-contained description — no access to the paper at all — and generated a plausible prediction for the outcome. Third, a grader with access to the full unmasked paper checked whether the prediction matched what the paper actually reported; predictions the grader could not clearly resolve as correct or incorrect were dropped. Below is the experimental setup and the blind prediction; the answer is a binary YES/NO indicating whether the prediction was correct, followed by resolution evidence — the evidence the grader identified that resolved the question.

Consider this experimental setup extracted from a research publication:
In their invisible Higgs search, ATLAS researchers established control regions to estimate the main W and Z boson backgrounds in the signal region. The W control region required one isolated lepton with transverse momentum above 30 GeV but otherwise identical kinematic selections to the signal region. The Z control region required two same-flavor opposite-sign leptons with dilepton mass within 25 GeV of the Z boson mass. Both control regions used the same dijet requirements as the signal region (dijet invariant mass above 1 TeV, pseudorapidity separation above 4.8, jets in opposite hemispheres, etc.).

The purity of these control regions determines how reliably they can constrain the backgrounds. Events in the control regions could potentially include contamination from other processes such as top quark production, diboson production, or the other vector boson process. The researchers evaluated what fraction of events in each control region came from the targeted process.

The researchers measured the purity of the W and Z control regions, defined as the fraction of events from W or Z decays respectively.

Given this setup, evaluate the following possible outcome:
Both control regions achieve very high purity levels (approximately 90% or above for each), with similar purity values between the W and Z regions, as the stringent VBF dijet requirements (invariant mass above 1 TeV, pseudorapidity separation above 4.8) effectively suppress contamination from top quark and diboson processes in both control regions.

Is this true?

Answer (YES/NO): NO